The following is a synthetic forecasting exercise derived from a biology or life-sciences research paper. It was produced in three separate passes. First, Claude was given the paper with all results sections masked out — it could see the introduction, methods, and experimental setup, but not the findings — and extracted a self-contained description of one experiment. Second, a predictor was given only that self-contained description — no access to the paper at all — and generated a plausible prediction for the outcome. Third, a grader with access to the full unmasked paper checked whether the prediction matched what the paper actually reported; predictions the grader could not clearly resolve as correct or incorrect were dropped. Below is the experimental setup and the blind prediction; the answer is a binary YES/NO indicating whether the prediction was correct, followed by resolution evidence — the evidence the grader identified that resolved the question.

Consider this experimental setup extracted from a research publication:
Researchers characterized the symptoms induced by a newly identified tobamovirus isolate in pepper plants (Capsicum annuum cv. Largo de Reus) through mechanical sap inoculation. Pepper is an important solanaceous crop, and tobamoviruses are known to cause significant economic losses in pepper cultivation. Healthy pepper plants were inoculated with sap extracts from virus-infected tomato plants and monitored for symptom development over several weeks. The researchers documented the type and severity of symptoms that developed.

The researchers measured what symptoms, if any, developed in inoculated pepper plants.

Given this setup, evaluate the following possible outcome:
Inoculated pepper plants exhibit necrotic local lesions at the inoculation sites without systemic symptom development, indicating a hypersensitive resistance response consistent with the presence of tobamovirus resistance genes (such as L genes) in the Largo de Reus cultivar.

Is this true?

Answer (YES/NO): NO